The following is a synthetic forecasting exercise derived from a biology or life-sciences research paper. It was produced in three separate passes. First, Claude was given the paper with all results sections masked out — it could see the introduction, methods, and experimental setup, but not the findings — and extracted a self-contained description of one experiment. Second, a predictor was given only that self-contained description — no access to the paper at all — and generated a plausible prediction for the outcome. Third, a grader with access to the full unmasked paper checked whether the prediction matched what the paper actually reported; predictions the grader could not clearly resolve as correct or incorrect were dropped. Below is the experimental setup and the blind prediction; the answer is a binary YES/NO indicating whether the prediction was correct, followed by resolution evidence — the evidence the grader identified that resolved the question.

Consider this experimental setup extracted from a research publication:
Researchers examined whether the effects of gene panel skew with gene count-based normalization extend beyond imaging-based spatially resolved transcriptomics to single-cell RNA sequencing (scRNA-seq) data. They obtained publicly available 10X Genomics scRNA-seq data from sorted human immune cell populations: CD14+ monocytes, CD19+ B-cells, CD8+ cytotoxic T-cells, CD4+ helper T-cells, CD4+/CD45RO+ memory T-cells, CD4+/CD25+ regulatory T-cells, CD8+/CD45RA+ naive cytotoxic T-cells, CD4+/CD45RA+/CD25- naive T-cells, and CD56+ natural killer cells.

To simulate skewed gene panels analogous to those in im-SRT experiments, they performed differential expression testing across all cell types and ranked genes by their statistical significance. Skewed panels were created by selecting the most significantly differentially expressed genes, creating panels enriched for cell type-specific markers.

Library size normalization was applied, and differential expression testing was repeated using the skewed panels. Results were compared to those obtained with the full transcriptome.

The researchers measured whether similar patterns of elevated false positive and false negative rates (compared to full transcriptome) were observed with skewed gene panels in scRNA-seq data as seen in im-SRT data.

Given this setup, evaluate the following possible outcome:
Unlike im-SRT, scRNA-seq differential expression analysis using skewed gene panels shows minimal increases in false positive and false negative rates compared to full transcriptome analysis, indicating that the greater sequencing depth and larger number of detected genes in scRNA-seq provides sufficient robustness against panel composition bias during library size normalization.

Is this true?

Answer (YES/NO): NO